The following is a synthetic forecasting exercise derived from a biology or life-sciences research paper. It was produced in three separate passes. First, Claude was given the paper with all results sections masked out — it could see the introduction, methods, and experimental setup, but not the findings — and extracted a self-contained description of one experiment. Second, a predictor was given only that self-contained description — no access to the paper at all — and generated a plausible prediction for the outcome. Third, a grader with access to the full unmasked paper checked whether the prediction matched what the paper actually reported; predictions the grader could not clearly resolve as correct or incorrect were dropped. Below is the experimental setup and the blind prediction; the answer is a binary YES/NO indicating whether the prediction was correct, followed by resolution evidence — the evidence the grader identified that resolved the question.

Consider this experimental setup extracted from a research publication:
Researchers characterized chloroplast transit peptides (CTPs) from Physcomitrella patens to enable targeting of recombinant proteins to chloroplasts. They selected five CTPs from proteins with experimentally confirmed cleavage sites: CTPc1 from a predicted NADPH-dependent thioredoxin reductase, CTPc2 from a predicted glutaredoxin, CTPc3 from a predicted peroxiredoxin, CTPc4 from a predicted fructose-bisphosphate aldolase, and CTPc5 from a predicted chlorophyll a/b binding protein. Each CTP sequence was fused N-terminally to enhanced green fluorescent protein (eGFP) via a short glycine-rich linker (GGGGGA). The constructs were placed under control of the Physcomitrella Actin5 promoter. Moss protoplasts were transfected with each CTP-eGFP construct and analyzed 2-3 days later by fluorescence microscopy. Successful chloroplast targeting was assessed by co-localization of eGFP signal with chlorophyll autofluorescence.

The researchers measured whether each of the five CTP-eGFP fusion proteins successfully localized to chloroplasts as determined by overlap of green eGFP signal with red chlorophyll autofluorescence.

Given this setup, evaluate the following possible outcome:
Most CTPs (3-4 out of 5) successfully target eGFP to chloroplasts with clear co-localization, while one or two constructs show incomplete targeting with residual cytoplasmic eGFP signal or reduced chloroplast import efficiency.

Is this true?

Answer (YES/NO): NO